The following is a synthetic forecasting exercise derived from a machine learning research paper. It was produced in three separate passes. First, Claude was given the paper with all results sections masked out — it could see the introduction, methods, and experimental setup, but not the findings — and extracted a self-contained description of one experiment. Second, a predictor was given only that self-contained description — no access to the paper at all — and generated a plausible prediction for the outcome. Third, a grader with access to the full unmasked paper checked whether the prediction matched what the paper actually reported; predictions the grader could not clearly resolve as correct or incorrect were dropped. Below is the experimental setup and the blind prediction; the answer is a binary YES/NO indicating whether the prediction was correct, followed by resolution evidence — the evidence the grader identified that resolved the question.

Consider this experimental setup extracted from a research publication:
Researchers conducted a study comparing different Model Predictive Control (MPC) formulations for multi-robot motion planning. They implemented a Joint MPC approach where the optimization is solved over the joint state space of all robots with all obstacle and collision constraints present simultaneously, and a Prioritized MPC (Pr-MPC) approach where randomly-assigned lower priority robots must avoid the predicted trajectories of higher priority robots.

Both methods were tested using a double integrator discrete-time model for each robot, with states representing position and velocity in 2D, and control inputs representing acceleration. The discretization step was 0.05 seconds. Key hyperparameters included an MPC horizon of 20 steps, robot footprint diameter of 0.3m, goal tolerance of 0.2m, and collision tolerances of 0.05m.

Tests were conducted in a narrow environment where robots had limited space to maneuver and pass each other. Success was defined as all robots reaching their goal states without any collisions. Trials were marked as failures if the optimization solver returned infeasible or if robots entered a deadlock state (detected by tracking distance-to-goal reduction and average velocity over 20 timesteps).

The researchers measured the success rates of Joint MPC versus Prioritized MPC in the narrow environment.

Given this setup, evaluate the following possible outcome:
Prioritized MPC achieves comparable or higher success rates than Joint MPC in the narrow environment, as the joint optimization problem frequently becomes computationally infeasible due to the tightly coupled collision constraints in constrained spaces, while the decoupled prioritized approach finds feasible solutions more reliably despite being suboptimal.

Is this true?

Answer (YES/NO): NO